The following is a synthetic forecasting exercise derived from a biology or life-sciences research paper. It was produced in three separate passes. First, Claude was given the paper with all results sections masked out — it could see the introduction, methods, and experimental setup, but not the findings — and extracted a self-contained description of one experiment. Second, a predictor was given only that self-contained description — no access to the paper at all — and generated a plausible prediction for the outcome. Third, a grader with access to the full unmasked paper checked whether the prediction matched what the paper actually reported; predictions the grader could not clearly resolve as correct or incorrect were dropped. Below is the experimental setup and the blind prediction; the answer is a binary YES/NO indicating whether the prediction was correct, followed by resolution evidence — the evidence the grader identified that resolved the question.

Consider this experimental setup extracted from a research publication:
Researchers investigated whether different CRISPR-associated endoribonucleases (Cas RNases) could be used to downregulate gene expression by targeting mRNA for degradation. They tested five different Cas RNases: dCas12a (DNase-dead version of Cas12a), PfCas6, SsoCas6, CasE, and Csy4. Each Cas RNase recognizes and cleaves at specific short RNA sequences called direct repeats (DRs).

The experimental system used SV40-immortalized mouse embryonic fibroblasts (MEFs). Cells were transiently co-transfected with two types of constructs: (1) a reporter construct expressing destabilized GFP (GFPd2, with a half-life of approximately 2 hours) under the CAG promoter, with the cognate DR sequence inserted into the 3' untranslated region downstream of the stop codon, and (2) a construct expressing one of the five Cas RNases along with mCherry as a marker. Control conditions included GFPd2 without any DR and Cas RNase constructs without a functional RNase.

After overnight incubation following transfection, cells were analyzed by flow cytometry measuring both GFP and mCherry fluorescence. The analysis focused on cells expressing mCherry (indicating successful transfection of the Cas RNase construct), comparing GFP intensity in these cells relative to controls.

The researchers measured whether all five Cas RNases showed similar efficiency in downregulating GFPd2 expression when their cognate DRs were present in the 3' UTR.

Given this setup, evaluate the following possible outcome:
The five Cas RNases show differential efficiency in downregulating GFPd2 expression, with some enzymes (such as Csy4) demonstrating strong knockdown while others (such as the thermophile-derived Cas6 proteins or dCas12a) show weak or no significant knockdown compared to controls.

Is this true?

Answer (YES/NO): NO